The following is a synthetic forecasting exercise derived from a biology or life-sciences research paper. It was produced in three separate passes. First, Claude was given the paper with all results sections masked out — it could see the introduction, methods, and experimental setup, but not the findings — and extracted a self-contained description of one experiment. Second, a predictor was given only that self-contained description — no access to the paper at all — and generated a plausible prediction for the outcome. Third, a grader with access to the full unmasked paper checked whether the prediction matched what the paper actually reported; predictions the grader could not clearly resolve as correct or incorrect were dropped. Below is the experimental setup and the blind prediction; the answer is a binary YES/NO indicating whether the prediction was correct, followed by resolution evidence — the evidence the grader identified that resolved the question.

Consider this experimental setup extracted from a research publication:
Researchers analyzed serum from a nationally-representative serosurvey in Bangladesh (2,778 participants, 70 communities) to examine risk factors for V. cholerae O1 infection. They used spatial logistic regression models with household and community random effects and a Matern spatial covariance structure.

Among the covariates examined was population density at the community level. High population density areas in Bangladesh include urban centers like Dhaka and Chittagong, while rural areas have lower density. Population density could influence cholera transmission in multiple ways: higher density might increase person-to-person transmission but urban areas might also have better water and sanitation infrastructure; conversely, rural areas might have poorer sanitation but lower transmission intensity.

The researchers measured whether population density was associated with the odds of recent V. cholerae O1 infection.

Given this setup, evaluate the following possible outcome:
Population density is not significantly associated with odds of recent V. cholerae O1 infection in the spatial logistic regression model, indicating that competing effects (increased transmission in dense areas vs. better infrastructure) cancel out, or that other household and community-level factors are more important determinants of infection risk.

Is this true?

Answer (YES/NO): YES